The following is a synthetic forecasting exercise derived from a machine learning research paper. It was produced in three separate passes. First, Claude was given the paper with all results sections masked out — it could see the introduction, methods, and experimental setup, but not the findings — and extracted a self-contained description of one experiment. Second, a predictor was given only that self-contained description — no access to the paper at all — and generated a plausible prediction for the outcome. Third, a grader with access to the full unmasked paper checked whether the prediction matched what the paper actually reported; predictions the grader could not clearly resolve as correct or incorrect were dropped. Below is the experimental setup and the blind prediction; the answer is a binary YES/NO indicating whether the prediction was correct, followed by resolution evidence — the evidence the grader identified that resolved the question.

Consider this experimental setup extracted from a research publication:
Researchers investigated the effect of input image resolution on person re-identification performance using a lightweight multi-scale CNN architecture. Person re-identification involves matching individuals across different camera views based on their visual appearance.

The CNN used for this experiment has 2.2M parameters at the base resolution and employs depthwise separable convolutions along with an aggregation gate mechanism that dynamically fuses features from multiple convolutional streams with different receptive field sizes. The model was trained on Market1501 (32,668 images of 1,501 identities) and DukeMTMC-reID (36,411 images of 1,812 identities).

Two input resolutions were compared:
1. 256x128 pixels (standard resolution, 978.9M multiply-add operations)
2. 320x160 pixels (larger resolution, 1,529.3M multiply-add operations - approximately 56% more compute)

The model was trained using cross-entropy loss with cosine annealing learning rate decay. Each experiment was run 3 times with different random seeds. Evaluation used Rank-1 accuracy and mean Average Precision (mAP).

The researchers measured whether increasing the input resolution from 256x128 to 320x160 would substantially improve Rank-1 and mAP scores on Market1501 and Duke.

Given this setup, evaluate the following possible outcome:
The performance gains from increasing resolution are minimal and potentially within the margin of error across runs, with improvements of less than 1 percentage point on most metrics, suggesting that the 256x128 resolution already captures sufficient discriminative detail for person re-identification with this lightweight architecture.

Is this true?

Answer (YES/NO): YES